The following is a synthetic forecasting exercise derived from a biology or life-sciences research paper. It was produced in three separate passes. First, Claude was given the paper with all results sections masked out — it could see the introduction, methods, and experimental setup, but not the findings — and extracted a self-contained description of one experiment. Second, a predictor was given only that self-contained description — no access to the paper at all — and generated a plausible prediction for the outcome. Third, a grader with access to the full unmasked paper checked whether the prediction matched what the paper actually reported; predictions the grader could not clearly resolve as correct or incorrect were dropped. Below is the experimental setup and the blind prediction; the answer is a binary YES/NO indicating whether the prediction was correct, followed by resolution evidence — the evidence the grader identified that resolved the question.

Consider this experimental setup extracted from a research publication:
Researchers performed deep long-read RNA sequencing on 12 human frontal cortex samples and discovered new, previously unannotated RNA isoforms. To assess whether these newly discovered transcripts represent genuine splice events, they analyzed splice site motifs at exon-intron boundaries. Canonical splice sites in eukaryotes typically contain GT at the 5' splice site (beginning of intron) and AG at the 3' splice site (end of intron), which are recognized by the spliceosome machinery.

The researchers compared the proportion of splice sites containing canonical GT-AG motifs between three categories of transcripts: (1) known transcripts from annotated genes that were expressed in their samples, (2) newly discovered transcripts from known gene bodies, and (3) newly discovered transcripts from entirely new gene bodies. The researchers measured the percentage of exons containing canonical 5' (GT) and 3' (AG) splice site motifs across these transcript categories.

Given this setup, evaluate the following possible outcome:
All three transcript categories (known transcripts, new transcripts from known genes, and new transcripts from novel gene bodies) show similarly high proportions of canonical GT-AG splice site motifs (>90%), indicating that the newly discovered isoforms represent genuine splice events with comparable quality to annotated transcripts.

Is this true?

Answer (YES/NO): NO